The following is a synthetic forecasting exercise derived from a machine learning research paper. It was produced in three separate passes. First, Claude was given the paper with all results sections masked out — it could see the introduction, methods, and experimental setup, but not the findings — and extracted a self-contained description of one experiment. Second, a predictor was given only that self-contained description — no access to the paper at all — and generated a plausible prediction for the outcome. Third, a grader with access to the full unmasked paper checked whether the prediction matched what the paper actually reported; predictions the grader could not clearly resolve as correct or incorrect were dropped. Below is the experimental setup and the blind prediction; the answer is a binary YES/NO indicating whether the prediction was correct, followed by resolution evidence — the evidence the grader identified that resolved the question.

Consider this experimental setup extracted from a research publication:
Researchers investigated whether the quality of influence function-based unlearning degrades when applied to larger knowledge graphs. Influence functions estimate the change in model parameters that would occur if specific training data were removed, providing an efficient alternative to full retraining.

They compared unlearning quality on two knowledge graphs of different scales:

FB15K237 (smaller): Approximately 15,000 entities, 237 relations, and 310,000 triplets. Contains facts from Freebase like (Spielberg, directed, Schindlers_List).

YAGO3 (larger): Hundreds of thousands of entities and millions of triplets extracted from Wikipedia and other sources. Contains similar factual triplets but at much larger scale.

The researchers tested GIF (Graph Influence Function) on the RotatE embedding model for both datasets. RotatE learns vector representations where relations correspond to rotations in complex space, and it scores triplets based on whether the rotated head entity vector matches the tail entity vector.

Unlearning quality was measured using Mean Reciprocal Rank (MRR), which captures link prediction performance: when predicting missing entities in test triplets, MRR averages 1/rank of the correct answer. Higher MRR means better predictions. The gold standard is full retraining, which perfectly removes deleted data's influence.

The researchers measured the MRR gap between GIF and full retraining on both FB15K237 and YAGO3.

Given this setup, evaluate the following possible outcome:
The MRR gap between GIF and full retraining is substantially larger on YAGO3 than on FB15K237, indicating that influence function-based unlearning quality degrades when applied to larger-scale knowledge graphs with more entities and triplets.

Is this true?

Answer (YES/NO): YES